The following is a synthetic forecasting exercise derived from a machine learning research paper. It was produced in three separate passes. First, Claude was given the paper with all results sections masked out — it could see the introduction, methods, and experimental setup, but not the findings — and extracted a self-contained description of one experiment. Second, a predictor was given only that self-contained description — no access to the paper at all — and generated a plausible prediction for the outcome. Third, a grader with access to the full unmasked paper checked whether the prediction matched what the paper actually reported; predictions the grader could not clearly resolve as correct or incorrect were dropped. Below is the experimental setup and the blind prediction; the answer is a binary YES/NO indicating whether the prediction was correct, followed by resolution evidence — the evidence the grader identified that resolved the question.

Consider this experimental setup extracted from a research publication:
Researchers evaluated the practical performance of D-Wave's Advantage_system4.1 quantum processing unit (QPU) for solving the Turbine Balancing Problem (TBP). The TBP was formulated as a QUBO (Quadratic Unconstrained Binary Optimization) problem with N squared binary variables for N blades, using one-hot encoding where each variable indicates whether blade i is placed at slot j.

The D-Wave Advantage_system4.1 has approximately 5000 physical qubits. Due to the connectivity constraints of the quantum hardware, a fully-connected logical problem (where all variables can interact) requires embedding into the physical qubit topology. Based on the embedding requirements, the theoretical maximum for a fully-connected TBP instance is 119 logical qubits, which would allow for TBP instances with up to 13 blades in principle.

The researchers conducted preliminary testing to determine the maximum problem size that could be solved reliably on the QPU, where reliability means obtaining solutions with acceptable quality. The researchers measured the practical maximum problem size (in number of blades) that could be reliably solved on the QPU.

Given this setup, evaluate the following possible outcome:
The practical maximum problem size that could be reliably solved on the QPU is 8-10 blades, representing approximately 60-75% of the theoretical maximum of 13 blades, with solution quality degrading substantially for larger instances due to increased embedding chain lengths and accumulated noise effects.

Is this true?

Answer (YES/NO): NO